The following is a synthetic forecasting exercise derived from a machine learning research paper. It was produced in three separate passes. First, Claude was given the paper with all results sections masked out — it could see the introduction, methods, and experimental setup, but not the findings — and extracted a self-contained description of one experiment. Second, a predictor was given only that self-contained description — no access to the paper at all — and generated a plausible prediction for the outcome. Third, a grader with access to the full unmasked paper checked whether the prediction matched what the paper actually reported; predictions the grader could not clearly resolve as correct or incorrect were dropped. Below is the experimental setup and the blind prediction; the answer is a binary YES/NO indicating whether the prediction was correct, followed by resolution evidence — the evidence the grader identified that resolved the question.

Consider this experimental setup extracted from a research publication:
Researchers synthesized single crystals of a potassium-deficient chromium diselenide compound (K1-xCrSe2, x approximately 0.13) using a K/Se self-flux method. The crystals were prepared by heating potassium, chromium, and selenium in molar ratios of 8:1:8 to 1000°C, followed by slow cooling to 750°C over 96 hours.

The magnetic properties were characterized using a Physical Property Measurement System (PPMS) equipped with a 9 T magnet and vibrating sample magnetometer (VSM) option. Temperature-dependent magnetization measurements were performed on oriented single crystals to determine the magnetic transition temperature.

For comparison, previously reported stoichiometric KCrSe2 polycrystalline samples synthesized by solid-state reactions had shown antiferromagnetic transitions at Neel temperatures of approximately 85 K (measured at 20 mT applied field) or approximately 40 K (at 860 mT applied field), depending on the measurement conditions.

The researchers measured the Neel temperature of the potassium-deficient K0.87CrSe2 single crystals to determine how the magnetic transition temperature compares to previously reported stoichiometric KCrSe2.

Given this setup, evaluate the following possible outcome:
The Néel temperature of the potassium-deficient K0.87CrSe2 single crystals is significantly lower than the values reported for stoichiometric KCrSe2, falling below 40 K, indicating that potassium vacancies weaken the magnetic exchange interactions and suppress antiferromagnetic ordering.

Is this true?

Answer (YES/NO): NO